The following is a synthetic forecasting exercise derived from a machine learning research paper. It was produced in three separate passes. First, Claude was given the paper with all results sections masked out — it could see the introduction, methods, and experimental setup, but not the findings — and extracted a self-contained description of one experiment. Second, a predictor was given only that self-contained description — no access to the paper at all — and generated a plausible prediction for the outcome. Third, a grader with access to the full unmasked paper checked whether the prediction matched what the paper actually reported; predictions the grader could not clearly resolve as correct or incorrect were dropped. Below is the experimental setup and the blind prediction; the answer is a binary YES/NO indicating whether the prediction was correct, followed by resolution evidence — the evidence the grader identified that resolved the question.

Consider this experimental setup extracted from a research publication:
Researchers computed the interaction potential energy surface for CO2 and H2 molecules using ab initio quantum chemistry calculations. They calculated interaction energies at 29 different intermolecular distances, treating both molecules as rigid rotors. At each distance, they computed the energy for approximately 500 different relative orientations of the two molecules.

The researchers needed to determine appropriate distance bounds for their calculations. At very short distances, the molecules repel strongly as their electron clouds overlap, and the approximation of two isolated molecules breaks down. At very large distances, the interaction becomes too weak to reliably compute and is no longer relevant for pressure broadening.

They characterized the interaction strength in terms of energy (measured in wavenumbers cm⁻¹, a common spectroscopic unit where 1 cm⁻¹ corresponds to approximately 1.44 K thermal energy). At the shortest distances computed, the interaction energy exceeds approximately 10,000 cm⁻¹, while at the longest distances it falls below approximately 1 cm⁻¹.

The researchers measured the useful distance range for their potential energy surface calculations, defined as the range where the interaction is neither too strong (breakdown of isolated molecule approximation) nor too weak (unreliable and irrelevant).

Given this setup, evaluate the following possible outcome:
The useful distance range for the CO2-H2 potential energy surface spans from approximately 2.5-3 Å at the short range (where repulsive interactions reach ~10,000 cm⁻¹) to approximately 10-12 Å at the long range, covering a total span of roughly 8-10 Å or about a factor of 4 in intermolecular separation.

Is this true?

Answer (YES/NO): NO